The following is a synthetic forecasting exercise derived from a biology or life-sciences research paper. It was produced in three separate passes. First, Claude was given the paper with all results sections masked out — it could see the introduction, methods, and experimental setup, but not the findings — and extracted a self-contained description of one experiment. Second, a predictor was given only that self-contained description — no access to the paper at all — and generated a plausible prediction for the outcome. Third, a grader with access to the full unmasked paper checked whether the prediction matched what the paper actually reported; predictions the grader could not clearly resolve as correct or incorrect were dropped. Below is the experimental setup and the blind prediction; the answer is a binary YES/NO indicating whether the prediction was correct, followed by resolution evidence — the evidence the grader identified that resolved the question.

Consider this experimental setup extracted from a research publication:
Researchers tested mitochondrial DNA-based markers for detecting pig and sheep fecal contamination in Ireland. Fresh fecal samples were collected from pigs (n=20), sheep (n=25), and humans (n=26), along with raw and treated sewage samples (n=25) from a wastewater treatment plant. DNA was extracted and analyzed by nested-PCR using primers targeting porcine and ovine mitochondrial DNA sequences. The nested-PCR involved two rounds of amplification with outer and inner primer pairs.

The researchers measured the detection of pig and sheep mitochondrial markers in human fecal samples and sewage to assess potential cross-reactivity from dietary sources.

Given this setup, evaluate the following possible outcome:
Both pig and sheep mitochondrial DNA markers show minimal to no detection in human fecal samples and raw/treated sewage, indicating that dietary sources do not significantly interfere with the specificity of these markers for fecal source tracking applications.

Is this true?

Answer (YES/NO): YES